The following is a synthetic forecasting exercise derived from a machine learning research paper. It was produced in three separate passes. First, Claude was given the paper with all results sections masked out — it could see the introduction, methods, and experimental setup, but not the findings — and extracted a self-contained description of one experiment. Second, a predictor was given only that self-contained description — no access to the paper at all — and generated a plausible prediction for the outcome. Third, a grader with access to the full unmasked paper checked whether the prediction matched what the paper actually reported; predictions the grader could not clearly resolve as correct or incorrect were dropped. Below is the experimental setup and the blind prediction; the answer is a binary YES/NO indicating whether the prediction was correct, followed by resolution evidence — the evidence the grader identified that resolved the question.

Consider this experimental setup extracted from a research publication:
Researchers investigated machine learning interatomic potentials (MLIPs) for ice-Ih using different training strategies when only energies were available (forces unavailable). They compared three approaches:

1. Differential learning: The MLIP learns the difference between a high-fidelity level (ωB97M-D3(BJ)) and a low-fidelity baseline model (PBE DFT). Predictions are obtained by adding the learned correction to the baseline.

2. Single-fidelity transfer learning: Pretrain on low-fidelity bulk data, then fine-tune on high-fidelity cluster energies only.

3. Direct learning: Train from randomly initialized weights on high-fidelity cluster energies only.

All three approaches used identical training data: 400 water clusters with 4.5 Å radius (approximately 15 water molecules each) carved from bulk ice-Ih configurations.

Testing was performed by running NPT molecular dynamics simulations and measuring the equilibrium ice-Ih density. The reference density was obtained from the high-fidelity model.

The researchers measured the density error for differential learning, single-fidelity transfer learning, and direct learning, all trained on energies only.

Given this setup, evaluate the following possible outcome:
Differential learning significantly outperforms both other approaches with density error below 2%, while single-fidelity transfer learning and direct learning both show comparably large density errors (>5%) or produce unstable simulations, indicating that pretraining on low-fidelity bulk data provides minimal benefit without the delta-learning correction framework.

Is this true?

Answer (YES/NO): NO